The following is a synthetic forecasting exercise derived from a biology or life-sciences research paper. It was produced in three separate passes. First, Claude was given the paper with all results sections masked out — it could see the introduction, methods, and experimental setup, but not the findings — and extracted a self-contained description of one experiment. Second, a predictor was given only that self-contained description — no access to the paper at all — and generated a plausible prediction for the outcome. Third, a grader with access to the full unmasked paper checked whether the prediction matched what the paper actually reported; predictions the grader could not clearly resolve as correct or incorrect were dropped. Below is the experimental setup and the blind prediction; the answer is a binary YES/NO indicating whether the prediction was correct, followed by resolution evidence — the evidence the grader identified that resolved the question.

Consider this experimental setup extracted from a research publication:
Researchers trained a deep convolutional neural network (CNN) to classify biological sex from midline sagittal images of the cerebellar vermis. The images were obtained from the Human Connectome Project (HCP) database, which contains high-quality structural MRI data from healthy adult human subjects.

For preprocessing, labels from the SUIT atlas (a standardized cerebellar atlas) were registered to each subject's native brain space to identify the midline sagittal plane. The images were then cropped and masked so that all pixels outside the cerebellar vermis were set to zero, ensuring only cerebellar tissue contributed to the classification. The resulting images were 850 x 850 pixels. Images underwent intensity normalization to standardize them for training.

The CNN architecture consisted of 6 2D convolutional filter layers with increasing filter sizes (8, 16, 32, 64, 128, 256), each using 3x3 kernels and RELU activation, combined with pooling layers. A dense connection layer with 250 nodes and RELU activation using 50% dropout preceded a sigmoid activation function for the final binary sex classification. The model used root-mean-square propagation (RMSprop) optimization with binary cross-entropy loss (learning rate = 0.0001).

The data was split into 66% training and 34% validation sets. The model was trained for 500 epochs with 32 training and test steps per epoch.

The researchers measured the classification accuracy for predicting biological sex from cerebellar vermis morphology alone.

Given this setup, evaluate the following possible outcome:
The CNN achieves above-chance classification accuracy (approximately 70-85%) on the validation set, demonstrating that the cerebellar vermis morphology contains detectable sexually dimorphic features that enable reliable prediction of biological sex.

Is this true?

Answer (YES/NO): NO